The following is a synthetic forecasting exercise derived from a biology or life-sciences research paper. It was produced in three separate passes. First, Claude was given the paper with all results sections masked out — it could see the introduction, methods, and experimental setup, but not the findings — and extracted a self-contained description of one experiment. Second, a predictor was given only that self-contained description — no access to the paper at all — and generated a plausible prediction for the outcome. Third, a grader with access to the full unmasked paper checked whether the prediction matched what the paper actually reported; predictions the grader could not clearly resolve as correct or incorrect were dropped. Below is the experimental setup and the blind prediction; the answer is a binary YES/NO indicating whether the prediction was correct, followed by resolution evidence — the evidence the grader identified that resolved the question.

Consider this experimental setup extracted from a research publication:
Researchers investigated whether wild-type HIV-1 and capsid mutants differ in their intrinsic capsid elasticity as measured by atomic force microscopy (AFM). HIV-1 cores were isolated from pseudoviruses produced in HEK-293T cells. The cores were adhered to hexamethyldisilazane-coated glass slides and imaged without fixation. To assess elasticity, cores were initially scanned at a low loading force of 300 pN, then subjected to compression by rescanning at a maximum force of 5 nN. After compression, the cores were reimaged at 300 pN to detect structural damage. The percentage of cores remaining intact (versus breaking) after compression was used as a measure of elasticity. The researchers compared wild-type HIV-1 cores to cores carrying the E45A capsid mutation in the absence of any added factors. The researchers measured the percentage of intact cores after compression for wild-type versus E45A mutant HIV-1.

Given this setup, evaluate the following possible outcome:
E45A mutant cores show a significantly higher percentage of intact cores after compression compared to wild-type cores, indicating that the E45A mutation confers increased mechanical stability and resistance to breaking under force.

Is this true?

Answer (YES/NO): NO